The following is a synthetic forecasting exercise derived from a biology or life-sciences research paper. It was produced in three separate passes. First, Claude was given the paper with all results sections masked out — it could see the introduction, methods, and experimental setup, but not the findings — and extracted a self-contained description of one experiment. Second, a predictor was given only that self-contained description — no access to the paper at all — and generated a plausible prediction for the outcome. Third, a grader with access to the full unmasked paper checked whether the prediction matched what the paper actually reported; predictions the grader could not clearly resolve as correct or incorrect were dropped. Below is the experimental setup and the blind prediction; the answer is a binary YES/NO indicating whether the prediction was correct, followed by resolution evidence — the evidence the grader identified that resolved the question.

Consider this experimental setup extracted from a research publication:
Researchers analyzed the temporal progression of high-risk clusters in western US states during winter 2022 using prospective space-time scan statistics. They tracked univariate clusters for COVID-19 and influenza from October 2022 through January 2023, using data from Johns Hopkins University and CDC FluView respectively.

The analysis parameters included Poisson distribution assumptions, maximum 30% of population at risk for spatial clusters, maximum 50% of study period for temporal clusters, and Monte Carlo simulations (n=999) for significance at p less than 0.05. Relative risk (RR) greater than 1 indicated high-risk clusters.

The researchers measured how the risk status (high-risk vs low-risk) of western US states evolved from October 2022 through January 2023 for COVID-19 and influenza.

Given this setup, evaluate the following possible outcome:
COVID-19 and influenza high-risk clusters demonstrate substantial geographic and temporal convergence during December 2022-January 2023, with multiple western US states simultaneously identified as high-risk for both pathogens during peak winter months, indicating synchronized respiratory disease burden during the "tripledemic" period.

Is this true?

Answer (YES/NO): NO